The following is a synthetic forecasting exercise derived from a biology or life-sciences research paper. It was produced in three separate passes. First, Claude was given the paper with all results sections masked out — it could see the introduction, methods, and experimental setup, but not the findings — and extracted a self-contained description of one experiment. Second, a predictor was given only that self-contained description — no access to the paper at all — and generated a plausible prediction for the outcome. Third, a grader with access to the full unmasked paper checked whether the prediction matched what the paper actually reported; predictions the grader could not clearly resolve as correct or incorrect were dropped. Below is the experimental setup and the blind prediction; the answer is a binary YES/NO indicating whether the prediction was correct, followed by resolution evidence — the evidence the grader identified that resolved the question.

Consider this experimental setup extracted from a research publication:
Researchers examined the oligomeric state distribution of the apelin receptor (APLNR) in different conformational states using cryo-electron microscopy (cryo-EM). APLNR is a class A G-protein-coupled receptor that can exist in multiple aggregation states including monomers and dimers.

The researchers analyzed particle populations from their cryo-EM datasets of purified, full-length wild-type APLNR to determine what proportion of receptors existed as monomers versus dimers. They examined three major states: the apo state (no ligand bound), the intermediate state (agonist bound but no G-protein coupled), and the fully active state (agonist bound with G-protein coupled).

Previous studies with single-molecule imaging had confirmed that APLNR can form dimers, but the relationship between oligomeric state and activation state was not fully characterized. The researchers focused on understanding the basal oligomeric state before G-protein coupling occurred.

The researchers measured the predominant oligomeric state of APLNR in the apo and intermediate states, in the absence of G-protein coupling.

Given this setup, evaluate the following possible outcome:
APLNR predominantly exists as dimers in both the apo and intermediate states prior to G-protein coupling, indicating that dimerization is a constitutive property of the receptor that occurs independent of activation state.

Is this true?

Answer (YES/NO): YES